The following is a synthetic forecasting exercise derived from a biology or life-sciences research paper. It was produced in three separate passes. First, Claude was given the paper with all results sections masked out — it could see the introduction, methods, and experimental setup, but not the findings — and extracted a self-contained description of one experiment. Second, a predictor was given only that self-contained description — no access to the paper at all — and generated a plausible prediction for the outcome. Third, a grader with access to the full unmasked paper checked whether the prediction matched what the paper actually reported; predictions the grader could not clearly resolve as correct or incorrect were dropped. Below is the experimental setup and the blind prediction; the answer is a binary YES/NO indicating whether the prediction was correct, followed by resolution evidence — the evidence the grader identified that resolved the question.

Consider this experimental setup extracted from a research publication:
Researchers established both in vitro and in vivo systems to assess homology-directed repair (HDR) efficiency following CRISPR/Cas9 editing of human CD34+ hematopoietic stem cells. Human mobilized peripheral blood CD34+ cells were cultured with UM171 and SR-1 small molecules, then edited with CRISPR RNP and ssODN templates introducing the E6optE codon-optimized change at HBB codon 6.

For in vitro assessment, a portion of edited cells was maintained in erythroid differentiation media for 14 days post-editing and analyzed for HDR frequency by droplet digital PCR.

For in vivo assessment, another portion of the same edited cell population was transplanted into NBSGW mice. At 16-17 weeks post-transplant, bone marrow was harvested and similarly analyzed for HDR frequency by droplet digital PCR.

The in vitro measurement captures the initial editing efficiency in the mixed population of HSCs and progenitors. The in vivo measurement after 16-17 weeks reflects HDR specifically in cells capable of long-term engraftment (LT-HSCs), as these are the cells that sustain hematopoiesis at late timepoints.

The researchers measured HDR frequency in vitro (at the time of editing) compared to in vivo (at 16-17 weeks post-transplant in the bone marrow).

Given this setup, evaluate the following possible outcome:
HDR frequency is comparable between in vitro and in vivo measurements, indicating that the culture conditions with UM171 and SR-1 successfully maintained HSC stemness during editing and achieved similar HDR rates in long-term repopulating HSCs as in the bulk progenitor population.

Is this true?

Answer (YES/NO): NO